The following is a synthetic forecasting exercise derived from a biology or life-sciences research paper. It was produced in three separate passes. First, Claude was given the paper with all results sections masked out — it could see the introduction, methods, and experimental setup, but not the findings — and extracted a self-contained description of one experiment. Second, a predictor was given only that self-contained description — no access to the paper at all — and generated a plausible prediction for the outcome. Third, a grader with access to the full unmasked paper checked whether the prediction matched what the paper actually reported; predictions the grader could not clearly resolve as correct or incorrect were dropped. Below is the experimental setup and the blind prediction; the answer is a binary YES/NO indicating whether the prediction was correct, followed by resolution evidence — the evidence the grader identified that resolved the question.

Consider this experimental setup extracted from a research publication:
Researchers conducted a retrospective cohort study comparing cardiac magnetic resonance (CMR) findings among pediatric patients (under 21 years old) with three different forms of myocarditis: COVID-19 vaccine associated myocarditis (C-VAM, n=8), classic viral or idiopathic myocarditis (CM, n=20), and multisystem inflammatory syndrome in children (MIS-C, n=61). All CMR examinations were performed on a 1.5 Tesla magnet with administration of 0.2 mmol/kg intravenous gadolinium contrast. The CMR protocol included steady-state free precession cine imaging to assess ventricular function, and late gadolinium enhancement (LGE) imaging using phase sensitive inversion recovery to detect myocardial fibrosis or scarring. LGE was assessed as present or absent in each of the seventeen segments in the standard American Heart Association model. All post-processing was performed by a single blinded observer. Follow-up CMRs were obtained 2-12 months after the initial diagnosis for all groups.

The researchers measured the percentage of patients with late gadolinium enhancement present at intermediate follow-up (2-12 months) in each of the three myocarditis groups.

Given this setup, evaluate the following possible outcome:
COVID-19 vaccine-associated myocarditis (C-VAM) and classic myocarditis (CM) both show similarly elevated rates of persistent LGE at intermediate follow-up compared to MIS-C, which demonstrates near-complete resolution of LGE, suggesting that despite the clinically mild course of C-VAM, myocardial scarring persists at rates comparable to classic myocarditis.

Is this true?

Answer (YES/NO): NO